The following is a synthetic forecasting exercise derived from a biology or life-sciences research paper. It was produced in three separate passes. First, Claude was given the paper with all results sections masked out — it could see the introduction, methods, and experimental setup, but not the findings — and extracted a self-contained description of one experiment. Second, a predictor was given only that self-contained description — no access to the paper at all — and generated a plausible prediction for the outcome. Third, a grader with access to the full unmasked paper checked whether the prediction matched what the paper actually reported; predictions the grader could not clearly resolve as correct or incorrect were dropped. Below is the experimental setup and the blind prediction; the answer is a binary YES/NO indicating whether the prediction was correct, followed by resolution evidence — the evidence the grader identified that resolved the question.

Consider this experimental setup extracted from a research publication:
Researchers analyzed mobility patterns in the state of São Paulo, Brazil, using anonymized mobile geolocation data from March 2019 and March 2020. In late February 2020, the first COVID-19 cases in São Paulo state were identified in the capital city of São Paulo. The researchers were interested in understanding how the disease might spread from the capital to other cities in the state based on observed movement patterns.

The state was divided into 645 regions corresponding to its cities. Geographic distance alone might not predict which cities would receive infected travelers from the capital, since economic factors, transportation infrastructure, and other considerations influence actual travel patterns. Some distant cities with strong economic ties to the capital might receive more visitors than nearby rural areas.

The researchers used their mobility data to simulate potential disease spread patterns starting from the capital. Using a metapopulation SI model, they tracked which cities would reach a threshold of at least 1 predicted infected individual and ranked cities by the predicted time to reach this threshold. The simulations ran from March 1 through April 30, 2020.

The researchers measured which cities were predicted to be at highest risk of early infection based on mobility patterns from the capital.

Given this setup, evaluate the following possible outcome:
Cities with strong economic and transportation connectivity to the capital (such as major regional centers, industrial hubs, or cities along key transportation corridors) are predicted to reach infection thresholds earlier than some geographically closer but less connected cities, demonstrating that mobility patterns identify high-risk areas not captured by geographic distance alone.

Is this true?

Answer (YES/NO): YES